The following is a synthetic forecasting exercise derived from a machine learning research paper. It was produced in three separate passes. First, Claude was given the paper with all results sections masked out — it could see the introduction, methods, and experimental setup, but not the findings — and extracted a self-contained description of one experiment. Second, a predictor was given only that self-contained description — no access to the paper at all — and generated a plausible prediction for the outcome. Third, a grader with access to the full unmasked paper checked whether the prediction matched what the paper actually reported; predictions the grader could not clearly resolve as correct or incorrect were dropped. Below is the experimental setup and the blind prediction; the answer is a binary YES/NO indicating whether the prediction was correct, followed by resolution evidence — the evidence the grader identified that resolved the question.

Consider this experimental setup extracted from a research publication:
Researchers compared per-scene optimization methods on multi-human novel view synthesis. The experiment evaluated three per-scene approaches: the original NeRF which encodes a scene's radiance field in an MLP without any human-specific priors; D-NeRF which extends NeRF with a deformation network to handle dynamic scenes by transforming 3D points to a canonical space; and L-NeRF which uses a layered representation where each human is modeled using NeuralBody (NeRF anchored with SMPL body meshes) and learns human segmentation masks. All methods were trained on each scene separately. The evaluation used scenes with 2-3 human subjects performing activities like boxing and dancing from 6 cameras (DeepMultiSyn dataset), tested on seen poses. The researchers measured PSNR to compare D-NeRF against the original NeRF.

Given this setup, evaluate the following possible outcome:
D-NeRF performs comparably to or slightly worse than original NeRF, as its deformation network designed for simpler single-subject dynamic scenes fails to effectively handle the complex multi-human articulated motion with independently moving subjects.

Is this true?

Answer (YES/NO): NO